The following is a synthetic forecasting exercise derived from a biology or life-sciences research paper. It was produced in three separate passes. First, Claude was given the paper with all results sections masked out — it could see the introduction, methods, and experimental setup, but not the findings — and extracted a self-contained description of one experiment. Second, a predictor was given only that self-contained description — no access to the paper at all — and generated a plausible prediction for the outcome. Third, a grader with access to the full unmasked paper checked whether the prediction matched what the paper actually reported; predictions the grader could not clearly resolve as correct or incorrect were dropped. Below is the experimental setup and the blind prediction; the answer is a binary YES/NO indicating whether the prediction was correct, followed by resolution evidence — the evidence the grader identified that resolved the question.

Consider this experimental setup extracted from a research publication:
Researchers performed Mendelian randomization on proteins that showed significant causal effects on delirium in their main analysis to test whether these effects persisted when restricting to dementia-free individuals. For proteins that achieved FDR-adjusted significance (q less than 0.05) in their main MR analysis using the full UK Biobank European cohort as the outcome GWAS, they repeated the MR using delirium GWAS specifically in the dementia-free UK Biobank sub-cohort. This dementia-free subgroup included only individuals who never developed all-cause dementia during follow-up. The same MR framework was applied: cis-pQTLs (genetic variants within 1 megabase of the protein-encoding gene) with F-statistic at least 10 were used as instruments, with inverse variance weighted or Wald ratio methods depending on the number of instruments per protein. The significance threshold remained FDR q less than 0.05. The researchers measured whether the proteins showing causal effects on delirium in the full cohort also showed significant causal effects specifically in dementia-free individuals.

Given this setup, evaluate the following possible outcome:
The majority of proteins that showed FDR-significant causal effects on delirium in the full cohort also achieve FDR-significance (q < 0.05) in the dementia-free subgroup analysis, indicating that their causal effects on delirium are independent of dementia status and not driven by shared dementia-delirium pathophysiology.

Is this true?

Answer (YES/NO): YES